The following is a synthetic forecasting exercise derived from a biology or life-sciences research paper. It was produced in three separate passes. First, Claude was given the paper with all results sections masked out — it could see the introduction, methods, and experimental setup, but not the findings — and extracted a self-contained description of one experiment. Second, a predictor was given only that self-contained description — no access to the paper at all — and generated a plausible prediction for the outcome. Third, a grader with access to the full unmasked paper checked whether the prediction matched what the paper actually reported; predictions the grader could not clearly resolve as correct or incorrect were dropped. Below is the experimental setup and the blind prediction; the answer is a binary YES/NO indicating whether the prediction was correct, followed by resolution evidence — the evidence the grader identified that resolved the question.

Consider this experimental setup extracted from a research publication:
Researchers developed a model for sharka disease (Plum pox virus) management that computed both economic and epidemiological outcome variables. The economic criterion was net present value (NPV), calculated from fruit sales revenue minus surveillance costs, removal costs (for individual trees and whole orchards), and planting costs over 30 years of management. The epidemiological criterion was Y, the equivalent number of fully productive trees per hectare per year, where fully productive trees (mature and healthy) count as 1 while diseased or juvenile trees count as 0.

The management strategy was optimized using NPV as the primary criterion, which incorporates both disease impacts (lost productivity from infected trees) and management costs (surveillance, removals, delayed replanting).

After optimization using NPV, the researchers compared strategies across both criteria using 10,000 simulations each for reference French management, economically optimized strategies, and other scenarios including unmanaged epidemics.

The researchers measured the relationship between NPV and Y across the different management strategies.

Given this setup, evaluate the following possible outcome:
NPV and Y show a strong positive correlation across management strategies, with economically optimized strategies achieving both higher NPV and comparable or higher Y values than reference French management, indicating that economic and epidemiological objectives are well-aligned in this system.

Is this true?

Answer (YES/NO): YES